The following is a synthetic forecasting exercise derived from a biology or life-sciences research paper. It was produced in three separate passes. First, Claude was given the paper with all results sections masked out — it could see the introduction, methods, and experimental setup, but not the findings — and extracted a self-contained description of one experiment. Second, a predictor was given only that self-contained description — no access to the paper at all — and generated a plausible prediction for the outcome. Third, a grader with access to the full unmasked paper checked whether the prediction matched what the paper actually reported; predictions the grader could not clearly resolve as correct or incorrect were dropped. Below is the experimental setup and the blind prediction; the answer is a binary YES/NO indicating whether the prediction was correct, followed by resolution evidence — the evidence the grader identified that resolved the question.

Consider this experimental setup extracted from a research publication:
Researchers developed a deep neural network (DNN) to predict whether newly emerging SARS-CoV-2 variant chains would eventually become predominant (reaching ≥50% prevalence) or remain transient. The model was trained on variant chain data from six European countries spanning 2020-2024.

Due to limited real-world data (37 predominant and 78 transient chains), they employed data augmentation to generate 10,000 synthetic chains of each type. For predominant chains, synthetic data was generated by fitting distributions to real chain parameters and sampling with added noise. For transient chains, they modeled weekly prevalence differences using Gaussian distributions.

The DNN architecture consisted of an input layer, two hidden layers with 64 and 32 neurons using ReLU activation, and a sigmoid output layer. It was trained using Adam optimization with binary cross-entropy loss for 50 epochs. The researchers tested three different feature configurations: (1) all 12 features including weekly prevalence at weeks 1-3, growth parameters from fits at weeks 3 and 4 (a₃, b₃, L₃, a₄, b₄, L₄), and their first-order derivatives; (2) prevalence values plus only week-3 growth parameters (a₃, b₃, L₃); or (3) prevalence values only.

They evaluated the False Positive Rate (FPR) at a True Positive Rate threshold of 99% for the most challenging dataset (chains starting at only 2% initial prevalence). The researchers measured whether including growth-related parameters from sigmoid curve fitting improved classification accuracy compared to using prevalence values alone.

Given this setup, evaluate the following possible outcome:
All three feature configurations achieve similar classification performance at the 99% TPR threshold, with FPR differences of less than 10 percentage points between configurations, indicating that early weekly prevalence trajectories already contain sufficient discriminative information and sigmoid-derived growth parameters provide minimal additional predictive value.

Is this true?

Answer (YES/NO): NO